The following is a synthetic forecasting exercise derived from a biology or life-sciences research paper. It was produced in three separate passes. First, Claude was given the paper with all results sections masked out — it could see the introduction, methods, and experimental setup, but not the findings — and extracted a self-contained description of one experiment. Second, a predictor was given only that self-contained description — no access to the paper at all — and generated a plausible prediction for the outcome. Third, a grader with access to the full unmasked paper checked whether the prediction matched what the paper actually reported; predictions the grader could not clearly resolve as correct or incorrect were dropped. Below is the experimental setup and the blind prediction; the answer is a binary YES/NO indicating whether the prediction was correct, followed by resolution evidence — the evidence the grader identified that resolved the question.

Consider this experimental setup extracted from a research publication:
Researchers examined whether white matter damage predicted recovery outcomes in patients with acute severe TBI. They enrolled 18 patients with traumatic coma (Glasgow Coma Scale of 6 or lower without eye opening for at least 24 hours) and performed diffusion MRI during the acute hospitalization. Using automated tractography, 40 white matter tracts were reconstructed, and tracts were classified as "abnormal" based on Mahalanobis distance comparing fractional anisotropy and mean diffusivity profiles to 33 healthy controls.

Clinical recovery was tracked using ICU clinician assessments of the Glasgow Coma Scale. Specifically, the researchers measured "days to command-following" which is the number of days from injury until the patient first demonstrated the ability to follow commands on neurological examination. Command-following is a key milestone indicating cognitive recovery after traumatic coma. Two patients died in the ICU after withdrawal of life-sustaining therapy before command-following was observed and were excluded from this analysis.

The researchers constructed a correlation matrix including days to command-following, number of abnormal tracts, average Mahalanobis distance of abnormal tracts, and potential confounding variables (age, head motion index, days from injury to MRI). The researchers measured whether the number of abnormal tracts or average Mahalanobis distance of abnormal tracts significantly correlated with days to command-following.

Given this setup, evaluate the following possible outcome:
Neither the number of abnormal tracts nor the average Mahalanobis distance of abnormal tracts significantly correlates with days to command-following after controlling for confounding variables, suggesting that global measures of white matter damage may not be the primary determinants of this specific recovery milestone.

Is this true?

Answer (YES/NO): NO